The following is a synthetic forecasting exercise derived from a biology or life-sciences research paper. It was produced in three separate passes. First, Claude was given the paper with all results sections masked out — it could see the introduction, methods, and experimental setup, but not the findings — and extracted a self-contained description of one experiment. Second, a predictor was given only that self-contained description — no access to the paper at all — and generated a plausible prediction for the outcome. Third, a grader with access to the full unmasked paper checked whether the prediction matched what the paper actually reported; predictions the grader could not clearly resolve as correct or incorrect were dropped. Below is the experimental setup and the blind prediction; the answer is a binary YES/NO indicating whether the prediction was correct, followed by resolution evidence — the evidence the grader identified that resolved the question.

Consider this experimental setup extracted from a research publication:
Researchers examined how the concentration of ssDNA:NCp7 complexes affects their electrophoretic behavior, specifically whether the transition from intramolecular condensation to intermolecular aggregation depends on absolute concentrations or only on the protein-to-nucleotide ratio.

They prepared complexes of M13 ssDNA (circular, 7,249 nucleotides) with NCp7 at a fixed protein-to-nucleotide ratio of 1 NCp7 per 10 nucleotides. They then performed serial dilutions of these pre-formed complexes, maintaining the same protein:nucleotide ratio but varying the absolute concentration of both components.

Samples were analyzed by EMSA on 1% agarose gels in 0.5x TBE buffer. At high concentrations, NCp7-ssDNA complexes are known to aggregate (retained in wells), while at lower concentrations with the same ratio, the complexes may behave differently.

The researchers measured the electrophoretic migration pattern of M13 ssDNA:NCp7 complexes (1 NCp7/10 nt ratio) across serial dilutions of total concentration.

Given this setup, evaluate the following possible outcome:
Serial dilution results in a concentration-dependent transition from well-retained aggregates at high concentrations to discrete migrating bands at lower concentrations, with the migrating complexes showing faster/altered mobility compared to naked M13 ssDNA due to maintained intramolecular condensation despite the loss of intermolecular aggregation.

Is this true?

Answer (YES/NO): YES